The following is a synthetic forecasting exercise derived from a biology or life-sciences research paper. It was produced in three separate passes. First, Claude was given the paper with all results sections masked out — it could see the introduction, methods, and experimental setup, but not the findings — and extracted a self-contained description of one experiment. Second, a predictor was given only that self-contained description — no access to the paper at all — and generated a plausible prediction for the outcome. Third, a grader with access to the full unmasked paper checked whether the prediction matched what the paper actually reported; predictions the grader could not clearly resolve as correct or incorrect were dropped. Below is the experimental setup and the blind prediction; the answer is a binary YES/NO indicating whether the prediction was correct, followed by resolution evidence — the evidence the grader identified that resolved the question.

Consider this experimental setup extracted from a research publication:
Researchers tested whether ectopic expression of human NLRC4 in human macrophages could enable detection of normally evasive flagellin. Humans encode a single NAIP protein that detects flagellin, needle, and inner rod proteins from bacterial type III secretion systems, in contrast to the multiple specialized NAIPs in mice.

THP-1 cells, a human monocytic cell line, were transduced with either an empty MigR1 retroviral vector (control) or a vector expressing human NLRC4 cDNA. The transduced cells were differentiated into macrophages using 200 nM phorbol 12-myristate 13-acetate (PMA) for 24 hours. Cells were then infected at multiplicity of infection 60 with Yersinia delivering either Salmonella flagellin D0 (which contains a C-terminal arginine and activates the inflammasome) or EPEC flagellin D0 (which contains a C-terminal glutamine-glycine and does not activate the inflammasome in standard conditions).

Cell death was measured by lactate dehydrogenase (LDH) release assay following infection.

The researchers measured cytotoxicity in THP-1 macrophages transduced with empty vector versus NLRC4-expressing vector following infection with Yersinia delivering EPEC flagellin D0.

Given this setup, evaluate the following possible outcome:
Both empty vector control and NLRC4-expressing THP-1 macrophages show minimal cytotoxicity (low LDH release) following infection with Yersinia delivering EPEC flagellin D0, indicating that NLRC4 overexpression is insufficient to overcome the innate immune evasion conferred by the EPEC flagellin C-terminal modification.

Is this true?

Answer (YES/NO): NO